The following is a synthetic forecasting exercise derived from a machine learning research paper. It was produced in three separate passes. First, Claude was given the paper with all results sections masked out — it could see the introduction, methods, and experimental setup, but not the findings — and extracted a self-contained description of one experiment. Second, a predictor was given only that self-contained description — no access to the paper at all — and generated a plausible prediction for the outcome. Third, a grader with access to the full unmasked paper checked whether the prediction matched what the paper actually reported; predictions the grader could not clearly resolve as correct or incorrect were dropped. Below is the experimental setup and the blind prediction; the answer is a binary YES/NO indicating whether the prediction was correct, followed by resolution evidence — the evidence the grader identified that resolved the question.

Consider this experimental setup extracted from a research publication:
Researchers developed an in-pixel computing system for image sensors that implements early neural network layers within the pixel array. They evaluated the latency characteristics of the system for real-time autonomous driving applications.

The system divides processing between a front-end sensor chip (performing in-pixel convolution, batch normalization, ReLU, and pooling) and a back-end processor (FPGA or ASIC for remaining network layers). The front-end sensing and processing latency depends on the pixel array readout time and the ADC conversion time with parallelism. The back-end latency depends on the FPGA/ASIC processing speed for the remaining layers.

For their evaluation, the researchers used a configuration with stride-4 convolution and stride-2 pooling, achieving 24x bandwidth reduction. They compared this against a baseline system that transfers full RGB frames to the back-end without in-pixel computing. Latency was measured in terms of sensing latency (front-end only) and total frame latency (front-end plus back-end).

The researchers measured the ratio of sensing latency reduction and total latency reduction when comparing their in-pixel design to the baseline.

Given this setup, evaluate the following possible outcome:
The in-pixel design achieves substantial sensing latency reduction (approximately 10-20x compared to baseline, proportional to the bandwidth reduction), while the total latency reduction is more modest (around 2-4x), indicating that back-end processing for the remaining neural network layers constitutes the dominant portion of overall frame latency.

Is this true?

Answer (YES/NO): NO